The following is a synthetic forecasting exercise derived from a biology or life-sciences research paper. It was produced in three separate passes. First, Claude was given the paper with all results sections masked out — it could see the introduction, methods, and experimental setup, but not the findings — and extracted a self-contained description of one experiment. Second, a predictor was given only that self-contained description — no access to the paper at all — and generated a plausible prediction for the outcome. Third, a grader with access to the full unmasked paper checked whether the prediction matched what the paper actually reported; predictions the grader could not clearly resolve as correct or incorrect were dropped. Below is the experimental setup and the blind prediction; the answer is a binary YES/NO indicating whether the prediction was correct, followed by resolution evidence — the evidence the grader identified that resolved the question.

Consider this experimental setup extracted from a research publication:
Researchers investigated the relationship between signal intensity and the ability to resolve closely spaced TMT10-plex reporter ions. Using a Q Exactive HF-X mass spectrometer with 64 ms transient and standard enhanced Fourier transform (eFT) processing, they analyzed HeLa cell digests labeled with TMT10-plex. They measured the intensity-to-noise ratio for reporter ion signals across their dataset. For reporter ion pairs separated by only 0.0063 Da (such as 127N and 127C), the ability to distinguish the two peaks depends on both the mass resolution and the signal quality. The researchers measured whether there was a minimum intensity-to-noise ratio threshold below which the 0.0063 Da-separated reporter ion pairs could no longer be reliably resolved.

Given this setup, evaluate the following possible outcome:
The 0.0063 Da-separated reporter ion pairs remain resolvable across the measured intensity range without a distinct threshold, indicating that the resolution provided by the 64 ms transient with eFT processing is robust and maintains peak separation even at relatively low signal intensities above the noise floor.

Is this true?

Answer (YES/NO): YES